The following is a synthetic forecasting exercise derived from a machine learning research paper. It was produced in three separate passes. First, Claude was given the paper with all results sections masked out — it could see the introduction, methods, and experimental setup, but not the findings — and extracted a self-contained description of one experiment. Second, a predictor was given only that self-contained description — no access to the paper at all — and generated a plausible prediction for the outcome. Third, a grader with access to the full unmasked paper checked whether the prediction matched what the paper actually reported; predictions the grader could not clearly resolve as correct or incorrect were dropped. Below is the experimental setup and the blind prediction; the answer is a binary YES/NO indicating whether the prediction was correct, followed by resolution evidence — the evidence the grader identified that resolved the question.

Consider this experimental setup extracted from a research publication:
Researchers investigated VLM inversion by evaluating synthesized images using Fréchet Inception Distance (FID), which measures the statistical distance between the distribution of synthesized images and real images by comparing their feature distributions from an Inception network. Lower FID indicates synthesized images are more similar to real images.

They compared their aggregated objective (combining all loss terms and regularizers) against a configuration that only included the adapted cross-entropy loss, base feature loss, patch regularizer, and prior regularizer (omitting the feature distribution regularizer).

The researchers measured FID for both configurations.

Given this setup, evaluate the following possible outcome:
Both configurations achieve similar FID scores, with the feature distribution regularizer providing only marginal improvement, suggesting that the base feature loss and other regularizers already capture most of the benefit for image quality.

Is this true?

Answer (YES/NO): NO